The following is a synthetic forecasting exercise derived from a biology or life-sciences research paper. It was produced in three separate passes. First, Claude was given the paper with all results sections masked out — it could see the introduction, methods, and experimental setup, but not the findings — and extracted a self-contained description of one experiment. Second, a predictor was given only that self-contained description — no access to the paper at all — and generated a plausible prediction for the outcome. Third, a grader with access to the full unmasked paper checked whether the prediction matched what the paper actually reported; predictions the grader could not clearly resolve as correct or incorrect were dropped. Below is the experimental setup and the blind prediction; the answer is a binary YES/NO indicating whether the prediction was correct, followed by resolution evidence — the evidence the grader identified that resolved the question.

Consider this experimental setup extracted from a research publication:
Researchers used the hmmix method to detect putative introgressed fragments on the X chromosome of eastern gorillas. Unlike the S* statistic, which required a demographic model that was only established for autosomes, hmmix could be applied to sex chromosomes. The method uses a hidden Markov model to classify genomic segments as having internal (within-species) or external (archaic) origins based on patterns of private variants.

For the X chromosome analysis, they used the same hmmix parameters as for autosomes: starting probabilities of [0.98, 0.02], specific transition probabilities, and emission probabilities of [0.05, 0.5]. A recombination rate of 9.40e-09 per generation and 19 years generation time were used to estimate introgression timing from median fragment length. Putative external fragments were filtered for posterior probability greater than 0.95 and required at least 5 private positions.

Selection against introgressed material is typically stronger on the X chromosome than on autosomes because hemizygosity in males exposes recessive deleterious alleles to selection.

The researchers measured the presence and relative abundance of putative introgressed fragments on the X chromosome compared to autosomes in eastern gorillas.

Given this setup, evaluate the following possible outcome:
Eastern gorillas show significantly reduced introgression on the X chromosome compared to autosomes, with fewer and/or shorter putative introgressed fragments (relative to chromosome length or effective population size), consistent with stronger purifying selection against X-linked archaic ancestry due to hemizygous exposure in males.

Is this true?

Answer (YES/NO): YES